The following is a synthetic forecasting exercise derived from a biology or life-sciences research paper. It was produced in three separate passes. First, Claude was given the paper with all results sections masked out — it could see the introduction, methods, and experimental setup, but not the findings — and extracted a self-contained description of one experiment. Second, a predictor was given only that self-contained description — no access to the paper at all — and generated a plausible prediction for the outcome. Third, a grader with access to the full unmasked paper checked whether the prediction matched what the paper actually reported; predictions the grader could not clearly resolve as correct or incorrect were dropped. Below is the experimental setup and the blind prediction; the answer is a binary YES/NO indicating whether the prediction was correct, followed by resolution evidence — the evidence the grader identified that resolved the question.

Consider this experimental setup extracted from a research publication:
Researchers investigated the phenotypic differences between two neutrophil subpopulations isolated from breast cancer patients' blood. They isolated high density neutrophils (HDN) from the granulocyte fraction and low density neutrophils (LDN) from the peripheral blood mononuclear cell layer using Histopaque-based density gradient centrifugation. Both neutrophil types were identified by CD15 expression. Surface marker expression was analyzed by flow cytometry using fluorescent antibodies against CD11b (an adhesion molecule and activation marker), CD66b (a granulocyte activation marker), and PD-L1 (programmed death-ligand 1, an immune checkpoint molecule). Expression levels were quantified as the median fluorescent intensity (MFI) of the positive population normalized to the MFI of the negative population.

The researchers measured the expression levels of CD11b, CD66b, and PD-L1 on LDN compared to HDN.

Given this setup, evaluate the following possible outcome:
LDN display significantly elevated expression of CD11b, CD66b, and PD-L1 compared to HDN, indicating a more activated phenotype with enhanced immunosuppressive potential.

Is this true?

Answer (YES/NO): YES